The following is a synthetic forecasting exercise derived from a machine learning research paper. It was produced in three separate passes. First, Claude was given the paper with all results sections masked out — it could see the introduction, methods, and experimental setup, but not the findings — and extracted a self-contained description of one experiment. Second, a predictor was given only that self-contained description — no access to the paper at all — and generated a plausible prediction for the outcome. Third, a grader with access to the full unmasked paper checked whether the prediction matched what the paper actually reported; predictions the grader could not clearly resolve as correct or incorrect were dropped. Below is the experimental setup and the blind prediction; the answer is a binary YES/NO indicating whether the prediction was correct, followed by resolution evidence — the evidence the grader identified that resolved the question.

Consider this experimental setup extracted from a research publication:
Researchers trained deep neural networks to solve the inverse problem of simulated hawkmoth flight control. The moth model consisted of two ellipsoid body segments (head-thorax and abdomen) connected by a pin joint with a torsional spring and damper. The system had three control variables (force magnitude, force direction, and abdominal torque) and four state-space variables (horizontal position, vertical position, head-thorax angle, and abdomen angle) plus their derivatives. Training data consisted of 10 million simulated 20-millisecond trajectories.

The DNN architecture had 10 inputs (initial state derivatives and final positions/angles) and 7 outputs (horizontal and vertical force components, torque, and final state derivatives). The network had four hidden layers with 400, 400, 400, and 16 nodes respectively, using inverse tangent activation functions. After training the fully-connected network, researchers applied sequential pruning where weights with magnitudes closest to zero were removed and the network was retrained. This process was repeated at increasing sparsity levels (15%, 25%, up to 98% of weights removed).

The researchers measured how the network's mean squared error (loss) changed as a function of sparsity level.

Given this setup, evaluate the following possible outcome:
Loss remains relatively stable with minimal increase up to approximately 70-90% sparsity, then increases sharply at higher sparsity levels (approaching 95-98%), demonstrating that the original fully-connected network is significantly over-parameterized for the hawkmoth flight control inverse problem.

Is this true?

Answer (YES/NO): NO